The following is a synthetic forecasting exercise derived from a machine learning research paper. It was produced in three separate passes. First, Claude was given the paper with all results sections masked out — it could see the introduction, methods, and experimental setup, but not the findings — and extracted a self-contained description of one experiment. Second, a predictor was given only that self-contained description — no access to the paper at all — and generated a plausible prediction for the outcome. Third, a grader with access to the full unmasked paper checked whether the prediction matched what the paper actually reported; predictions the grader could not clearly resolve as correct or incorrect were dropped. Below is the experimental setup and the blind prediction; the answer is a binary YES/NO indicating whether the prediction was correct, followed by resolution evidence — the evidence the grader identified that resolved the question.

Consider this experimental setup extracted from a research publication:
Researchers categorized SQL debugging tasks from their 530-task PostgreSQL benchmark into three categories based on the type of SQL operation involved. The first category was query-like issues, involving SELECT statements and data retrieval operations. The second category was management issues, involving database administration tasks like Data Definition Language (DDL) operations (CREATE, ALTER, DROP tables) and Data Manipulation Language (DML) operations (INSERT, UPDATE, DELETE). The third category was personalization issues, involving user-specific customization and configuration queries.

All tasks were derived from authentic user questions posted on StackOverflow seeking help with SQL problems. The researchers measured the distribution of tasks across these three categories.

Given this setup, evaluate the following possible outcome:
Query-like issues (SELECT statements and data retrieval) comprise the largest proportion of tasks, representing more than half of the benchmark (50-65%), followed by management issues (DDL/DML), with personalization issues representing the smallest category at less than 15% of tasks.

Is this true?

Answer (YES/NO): NO